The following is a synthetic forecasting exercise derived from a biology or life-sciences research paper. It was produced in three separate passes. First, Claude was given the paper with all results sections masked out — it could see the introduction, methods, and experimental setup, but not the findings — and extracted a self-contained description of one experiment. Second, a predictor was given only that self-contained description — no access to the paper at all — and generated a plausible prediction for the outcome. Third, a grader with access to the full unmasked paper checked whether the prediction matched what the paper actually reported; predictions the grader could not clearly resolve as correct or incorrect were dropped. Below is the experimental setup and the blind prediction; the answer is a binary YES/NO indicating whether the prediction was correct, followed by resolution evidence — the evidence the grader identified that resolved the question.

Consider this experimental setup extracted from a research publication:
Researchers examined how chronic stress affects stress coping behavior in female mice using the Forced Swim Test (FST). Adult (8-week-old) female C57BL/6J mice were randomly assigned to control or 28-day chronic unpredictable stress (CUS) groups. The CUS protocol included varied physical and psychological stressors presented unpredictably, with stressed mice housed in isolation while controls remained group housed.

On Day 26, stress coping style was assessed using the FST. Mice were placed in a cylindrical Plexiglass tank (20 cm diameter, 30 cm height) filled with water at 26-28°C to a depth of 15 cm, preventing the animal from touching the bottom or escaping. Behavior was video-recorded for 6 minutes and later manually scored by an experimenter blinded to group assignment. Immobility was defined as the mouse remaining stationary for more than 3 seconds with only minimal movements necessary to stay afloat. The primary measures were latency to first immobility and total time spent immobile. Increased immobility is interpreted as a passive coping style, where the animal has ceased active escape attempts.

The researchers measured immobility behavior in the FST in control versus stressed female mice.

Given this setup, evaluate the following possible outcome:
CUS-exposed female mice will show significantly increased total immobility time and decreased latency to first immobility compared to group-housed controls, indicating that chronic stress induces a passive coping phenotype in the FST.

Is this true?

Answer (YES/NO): YES